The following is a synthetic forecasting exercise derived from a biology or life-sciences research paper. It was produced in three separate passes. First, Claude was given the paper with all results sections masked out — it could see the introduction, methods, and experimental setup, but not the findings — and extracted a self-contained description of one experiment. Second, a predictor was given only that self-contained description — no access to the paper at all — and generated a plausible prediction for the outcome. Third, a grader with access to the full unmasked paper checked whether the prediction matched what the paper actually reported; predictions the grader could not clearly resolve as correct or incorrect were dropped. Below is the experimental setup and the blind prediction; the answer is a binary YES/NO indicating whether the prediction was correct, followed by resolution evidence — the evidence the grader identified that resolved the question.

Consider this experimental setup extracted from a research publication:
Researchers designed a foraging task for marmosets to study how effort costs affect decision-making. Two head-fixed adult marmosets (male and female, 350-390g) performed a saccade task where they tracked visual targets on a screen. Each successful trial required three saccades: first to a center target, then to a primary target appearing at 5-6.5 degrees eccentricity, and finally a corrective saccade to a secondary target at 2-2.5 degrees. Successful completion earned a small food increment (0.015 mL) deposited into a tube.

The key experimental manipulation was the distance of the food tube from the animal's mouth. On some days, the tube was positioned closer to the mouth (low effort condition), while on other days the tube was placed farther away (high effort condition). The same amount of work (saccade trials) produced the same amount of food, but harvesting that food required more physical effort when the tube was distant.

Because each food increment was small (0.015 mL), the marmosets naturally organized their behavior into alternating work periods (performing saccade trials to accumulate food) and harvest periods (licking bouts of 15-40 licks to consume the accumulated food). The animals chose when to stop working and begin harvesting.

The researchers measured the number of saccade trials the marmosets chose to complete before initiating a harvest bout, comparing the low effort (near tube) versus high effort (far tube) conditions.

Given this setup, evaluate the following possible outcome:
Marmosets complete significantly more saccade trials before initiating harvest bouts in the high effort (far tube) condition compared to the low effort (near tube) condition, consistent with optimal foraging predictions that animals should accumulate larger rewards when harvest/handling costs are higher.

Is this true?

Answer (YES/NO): YES